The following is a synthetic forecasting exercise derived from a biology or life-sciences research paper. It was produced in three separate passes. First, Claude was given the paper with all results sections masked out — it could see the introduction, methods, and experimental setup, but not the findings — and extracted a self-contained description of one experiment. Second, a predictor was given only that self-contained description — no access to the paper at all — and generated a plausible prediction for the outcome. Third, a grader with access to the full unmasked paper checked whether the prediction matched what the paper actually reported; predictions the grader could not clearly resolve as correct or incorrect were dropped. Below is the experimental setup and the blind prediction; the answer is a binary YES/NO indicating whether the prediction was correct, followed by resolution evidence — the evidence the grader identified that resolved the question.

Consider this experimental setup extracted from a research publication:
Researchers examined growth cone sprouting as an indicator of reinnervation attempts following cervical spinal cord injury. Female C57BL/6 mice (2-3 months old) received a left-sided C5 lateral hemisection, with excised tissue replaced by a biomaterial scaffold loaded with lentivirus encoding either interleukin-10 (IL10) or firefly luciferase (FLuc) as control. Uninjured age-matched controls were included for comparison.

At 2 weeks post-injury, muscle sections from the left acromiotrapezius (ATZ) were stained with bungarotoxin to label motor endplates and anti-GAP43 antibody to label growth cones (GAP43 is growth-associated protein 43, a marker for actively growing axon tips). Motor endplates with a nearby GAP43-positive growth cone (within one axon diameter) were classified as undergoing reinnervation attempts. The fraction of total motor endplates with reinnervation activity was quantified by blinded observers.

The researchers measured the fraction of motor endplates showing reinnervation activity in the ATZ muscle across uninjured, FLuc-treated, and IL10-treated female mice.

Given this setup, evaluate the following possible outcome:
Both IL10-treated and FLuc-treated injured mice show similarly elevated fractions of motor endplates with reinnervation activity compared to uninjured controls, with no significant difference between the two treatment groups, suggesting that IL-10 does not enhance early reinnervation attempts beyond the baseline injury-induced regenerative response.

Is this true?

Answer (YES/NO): NO